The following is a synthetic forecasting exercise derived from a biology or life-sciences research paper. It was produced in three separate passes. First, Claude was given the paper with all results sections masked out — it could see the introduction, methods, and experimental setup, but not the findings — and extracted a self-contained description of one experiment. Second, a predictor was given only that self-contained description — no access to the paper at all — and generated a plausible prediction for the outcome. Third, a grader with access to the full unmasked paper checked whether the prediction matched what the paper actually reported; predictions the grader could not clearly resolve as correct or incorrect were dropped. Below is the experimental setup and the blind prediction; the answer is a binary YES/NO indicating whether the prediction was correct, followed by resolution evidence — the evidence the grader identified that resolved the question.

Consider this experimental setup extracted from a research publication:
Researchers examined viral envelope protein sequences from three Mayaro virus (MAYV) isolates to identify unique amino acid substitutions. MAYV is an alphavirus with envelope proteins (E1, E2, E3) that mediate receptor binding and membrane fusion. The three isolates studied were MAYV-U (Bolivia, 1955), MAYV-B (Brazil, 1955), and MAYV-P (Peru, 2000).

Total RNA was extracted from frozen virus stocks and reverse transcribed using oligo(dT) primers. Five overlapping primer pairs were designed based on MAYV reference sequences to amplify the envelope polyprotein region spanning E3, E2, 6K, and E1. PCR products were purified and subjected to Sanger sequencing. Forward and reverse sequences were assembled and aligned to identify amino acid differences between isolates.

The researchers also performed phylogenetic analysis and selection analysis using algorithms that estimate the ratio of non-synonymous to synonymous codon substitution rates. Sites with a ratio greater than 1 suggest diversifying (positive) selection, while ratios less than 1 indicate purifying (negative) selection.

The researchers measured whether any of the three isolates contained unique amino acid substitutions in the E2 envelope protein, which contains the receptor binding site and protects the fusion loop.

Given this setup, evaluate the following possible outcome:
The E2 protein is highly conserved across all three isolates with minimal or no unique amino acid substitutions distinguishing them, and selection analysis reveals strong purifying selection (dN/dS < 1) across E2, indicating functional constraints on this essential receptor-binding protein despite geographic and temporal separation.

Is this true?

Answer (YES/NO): NO